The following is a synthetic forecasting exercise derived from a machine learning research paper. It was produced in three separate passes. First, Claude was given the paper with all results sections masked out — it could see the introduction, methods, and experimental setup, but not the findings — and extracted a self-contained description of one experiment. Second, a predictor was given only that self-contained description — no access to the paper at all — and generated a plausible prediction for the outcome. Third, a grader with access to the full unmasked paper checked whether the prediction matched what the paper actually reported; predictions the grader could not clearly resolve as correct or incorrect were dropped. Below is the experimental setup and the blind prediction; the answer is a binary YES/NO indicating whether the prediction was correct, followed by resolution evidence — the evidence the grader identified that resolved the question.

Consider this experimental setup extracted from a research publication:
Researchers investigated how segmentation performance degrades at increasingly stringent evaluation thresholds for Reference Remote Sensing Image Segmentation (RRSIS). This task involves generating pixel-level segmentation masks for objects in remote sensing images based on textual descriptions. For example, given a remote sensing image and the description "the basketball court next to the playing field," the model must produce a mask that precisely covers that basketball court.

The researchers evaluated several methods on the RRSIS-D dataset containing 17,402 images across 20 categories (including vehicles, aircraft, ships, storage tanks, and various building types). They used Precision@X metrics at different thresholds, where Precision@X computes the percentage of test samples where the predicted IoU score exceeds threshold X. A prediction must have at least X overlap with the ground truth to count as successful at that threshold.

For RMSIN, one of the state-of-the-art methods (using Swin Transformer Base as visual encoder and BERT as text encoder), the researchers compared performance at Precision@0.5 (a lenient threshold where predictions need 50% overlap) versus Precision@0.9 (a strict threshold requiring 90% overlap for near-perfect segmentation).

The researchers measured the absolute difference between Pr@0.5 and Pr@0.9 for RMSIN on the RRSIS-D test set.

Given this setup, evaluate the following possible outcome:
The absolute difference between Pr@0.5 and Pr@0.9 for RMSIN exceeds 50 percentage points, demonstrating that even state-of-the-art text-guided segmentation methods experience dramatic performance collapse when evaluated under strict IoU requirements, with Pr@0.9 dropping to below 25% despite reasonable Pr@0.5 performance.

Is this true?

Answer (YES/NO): NO